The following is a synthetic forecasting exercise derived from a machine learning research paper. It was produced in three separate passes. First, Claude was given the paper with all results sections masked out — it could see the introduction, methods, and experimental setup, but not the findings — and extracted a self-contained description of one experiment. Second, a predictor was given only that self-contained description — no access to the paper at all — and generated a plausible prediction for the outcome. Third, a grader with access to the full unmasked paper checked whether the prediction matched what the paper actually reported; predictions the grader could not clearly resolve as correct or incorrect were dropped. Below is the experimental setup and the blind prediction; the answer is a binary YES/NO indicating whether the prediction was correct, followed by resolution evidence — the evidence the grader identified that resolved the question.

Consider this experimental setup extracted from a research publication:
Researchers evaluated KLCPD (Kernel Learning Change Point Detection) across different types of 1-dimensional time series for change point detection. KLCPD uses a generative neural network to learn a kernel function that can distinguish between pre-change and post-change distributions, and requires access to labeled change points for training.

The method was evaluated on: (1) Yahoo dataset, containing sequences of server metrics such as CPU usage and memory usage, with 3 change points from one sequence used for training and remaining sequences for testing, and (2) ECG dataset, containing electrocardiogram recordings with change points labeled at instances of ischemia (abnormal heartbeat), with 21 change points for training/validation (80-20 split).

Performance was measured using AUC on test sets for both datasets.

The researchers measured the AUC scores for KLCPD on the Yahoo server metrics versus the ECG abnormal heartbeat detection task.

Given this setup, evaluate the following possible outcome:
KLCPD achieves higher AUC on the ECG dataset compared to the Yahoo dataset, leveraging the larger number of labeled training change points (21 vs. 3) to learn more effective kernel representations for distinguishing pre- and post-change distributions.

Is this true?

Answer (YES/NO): NO